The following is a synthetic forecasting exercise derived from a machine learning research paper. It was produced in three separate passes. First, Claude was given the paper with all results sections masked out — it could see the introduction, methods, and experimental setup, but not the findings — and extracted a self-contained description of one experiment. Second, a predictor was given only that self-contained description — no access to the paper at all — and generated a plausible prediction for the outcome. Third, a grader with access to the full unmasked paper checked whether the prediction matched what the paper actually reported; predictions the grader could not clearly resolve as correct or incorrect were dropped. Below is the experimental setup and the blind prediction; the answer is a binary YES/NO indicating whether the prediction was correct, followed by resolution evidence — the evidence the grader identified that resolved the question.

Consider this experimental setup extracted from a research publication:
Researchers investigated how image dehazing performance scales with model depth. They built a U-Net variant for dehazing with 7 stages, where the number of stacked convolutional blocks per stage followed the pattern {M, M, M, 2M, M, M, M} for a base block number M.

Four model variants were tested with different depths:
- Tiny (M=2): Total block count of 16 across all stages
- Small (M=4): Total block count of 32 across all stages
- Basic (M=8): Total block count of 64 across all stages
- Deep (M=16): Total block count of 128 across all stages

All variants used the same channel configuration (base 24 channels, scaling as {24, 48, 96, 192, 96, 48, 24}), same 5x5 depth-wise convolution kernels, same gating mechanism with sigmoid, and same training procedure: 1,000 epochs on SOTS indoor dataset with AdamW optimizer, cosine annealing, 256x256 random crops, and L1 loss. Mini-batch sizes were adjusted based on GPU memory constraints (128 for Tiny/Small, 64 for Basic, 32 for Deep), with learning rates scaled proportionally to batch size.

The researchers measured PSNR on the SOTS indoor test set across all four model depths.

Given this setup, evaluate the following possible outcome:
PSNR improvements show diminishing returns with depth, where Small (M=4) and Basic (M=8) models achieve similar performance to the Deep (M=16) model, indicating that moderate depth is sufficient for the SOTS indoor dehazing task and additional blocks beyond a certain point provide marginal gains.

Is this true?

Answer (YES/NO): NO